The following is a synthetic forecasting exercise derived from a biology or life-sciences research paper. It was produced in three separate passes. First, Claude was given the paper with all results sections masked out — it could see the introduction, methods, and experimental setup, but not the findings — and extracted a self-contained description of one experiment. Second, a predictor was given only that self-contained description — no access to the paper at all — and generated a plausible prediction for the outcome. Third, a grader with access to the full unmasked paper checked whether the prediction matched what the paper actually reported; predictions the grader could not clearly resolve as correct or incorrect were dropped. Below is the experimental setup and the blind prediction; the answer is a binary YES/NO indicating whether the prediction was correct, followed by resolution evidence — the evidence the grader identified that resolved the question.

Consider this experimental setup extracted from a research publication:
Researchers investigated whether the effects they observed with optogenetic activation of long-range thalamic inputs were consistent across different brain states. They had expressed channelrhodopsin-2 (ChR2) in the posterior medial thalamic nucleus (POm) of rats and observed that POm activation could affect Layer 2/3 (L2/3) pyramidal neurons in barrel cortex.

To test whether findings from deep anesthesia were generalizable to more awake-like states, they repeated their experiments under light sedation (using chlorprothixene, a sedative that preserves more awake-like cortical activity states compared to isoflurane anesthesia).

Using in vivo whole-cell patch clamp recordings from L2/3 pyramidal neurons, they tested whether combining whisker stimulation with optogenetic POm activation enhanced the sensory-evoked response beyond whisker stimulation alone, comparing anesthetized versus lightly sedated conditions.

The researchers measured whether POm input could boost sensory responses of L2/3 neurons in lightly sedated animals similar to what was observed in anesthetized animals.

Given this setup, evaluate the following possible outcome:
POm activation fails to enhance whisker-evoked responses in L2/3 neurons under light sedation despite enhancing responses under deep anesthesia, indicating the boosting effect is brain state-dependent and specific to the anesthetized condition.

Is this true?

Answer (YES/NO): NO